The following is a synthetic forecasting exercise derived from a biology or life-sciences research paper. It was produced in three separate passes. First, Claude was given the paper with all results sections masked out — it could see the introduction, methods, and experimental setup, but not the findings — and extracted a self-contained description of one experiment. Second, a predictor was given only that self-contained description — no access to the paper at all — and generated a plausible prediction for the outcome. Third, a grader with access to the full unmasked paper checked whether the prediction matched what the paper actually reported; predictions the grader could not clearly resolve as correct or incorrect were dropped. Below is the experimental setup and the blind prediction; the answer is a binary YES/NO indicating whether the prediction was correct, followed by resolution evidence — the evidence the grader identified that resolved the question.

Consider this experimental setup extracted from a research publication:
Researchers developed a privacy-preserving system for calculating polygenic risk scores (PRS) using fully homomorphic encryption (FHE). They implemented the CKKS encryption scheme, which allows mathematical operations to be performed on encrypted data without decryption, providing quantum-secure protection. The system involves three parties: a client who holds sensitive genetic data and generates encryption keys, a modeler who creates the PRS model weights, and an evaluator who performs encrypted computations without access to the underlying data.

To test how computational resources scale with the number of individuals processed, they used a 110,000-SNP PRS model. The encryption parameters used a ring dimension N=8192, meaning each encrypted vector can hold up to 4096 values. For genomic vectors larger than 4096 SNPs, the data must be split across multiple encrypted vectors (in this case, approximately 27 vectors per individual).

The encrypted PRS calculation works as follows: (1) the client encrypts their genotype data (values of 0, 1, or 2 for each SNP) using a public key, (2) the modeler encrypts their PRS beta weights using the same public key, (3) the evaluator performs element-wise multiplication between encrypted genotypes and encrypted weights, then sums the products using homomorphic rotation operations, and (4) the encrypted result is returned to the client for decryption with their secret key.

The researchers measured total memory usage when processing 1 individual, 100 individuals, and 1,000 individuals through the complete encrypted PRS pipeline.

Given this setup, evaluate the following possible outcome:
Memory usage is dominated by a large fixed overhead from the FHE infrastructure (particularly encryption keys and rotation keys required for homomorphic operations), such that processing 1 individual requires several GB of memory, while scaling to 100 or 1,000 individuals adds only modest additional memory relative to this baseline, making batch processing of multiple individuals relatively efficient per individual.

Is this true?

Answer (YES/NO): NO